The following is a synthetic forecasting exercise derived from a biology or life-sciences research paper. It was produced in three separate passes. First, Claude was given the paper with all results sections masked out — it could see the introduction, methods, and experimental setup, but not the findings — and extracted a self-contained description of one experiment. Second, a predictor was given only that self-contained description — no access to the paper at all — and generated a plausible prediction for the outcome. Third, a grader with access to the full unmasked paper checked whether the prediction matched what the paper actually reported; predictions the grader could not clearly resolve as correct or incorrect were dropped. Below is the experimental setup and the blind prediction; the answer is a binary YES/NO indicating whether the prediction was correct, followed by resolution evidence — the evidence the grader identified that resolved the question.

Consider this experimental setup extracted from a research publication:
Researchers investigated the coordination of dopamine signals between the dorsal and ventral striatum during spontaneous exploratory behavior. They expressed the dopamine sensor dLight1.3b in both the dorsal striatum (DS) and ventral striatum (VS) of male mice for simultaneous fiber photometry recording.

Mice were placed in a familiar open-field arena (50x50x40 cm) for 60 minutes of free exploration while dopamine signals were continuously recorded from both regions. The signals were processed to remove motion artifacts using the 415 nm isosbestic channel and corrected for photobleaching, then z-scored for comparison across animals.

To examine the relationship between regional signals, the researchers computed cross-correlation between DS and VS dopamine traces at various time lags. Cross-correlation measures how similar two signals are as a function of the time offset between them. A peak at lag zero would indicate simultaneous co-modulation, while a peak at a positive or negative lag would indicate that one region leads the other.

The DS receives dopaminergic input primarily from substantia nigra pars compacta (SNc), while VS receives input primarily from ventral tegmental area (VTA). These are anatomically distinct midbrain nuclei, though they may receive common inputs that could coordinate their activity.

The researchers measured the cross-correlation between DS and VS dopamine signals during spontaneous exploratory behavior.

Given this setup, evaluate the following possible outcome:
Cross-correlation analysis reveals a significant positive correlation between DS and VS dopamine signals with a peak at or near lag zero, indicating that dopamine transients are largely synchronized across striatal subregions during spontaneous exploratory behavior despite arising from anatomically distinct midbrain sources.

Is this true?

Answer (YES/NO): NO